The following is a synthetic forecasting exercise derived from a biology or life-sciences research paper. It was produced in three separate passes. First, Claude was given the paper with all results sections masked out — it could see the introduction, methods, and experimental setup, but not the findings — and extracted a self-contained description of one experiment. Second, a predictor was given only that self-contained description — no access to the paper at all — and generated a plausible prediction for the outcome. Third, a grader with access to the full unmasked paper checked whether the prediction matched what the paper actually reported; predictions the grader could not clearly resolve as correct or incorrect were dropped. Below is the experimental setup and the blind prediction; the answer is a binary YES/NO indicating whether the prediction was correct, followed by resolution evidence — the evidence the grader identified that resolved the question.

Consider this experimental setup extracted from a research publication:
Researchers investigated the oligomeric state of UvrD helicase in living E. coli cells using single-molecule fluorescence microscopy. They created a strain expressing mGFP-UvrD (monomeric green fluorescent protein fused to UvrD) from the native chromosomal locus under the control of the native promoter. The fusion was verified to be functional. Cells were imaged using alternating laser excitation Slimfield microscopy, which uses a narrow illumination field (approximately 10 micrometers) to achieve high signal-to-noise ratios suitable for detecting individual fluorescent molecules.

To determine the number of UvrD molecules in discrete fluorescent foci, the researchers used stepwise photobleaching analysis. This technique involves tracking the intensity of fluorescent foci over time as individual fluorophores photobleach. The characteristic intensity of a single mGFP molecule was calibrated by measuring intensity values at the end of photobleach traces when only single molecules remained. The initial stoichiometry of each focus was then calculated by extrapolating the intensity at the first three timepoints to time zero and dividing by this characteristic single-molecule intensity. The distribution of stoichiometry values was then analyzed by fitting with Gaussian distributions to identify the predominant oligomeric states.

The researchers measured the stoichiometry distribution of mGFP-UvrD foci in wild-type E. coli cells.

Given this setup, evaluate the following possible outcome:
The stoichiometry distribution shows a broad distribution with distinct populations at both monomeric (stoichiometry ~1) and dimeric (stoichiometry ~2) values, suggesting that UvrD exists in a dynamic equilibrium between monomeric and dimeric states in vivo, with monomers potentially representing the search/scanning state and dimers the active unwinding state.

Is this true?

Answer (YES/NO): NO